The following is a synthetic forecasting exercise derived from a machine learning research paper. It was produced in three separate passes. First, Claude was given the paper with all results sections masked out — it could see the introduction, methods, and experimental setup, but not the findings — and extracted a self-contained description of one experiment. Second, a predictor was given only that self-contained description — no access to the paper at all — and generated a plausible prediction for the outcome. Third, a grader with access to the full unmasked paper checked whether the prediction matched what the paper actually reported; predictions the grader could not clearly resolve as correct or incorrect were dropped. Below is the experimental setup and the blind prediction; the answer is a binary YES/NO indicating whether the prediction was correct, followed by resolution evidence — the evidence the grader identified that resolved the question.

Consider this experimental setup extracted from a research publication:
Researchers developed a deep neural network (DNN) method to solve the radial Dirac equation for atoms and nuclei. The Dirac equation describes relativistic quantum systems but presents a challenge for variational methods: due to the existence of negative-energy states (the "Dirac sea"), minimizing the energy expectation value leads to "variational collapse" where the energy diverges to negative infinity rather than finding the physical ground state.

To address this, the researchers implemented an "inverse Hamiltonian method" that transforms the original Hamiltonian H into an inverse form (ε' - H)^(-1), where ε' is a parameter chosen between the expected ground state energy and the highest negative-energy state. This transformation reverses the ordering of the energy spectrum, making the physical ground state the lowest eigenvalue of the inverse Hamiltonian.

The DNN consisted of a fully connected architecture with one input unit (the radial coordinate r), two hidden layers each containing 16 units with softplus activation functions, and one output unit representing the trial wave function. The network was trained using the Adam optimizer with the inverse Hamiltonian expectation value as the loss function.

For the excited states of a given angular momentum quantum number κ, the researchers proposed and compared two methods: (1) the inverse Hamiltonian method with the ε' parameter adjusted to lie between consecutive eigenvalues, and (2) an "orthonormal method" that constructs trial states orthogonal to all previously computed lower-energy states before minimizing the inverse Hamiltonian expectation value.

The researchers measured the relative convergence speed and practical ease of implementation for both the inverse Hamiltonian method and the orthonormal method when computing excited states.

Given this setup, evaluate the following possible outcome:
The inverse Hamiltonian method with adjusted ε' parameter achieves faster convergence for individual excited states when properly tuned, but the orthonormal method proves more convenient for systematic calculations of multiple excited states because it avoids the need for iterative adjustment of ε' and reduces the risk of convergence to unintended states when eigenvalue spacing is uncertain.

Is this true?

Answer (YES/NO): NO